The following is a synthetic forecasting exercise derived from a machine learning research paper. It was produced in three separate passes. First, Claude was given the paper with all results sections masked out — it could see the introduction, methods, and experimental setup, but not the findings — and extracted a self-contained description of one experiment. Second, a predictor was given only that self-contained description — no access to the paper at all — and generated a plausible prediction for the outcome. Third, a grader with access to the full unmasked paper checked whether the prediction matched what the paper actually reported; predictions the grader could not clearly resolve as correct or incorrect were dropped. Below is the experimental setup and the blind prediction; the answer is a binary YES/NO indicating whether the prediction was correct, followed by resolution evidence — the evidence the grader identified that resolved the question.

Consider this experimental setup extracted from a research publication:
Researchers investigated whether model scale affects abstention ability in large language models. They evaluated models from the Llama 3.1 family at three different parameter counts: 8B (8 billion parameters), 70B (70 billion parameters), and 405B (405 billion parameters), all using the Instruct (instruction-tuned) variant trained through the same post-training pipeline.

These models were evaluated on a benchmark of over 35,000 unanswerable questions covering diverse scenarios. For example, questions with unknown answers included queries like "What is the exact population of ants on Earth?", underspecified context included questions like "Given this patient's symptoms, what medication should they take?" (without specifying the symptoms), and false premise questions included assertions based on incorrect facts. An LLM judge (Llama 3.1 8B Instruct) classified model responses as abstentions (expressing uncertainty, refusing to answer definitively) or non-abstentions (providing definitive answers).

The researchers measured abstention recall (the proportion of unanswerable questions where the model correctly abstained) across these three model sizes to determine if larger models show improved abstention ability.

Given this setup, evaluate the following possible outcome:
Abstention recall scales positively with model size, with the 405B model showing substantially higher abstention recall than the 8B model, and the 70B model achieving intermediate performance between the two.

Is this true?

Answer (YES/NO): NO